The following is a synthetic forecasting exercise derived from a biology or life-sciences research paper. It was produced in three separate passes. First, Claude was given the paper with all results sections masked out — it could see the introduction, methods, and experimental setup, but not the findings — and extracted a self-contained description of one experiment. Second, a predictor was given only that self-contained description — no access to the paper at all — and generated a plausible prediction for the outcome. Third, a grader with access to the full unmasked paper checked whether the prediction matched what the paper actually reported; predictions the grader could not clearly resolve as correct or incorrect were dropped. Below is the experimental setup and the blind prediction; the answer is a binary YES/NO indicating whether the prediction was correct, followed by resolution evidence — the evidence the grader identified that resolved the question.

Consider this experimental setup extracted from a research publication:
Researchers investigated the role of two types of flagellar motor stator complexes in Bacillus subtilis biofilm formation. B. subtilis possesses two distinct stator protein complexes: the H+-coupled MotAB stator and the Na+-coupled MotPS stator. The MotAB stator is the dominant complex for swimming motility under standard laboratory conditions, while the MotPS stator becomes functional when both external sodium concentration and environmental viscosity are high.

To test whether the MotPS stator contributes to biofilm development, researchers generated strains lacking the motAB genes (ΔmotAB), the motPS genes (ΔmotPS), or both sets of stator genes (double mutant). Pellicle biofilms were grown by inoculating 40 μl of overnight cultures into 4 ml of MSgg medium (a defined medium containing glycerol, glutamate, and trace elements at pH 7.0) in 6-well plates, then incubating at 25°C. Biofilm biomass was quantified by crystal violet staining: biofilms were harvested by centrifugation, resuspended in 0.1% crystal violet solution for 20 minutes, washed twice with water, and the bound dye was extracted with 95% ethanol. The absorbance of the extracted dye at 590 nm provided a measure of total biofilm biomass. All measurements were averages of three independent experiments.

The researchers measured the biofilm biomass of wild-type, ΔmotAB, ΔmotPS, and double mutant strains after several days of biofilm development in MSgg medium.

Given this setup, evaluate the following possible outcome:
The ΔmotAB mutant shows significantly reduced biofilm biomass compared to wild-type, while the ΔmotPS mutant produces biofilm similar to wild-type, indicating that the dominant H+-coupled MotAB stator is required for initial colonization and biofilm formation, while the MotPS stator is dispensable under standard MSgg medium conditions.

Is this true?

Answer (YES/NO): NO